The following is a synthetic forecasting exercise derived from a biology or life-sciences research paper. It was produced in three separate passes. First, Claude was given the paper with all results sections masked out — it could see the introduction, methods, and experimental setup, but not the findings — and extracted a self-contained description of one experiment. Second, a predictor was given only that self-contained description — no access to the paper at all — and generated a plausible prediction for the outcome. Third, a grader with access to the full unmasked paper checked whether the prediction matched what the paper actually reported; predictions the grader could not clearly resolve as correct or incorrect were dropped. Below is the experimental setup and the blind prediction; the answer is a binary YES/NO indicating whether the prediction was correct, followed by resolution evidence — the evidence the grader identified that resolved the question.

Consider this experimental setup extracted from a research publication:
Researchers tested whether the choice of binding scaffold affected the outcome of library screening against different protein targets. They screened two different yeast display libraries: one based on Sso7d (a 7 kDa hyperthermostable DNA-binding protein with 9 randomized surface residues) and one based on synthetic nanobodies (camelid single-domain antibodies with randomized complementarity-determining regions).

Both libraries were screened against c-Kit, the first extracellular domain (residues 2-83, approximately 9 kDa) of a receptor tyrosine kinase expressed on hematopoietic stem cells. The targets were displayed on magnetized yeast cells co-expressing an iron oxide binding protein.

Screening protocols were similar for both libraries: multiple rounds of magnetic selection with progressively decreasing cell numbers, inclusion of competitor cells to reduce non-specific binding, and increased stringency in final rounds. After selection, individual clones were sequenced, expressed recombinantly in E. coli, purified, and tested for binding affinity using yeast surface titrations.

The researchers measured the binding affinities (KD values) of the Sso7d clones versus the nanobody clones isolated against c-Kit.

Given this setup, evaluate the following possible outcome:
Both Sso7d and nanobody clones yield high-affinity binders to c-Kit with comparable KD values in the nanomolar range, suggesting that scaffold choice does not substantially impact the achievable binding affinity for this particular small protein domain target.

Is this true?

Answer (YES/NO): NO